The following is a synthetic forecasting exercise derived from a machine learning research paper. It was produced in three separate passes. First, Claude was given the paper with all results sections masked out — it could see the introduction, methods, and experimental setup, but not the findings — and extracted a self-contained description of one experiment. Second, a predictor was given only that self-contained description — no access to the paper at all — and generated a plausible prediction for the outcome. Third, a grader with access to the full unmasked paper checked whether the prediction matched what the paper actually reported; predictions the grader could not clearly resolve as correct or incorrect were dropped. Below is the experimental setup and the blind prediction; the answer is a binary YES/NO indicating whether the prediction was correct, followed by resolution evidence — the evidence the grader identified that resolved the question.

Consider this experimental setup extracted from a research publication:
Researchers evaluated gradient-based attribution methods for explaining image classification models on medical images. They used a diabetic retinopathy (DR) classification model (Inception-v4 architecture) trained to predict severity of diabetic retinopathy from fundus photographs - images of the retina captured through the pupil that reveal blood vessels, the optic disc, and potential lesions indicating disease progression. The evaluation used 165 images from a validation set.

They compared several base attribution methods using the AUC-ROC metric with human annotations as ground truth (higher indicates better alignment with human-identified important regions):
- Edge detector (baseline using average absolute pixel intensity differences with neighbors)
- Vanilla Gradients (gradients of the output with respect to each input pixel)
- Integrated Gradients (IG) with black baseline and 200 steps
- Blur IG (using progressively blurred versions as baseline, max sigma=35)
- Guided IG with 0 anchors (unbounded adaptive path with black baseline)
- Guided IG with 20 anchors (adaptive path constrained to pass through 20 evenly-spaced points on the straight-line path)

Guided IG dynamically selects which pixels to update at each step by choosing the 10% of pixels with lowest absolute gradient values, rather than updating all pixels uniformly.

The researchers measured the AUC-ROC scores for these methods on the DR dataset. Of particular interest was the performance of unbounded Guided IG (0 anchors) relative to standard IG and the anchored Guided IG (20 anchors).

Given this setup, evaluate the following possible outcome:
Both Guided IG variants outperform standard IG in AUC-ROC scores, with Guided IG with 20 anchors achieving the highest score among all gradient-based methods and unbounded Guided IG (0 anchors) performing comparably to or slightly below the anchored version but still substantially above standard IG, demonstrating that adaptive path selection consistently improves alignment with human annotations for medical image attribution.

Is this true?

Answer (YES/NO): NO